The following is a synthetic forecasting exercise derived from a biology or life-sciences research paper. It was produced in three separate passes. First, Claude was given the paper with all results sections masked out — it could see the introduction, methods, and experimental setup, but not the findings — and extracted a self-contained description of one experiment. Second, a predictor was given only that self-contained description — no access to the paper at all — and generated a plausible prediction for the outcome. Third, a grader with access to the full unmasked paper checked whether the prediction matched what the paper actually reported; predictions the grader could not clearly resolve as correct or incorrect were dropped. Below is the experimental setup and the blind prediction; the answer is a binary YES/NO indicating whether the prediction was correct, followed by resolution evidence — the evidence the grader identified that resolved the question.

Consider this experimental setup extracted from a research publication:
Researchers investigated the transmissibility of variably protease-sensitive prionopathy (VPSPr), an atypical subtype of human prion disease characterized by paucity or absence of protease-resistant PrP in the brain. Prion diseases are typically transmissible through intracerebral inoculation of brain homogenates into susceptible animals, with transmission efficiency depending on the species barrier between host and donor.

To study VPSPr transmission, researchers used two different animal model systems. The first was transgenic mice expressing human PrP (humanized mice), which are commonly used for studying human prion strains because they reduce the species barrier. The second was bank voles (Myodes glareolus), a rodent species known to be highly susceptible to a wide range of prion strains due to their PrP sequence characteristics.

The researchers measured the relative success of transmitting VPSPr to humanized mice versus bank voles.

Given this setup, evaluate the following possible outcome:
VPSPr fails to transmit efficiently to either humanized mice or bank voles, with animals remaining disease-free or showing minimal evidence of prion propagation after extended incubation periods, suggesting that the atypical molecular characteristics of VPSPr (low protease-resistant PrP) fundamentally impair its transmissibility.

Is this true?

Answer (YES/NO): NO